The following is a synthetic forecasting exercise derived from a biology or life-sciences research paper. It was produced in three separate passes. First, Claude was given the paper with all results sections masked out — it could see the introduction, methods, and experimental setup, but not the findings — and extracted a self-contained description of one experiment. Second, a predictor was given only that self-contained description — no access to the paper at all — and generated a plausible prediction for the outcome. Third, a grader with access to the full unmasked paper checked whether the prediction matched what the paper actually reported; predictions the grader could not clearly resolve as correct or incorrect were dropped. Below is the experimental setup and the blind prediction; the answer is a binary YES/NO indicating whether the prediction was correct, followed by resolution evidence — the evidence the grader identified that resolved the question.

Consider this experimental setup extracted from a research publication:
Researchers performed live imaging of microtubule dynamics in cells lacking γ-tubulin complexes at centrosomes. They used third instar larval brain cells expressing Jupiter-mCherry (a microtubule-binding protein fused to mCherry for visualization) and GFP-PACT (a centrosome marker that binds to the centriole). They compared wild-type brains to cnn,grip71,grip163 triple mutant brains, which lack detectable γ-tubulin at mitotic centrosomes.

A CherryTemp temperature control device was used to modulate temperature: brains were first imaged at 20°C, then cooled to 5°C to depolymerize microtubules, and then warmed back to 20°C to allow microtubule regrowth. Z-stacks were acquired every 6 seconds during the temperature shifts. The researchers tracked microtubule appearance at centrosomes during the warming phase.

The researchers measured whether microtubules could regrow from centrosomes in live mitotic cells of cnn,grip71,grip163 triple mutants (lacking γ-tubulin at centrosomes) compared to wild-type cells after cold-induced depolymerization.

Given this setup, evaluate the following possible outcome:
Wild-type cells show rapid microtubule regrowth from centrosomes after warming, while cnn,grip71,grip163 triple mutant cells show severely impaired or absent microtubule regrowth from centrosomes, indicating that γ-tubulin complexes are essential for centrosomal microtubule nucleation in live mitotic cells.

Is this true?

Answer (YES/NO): NO